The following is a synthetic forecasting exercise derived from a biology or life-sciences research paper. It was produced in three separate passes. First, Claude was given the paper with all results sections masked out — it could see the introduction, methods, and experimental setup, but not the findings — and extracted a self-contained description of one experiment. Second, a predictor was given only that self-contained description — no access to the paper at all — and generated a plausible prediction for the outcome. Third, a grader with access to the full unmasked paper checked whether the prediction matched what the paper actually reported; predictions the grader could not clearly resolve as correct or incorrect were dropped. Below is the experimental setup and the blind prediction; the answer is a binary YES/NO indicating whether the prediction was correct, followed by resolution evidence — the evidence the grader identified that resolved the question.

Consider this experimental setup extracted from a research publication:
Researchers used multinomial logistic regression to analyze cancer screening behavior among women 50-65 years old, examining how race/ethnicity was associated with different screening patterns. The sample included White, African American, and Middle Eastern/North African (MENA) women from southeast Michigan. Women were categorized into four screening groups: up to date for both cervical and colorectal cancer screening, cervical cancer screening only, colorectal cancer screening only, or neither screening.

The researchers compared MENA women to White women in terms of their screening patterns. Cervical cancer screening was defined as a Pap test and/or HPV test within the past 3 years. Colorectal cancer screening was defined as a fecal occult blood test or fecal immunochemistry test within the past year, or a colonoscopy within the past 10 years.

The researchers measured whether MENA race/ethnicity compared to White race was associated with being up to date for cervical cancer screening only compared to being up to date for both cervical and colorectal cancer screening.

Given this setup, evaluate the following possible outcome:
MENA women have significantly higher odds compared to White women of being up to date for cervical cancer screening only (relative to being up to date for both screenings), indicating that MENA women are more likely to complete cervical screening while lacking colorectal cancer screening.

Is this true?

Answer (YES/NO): YES